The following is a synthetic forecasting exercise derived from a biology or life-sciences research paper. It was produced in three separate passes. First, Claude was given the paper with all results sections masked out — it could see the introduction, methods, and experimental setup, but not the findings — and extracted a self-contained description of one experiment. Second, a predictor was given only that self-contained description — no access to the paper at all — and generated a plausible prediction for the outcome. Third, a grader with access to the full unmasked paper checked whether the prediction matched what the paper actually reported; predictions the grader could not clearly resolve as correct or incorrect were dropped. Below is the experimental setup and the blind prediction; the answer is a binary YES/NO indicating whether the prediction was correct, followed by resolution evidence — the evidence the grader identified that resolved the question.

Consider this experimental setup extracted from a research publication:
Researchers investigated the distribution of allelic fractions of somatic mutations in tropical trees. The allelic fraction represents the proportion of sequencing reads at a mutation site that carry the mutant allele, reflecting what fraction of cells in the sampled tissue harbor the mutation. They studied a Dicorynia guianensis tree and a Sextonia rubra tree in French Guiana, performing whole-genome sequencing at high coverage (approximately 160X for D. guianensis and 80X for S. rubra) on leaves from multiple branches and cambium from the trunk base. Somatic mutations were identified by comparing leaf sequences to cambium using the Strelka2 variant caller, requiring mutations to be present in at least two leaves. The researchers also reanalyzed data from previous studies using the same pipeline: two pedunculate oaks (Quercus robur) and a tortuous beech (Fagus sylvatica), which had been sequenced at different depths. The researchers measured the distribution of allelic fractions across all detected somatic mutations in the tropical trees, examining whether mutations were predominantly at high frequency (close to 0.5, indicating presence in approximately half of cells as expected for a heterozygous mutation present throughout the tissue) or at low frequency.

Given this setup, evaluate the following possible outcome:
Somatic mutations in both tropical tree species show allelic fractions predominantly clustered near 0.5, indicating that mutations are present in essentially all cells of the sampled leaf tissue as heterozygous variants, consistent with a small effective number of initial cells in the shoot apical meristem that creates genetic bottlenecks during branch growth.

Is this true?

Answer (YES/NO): NO